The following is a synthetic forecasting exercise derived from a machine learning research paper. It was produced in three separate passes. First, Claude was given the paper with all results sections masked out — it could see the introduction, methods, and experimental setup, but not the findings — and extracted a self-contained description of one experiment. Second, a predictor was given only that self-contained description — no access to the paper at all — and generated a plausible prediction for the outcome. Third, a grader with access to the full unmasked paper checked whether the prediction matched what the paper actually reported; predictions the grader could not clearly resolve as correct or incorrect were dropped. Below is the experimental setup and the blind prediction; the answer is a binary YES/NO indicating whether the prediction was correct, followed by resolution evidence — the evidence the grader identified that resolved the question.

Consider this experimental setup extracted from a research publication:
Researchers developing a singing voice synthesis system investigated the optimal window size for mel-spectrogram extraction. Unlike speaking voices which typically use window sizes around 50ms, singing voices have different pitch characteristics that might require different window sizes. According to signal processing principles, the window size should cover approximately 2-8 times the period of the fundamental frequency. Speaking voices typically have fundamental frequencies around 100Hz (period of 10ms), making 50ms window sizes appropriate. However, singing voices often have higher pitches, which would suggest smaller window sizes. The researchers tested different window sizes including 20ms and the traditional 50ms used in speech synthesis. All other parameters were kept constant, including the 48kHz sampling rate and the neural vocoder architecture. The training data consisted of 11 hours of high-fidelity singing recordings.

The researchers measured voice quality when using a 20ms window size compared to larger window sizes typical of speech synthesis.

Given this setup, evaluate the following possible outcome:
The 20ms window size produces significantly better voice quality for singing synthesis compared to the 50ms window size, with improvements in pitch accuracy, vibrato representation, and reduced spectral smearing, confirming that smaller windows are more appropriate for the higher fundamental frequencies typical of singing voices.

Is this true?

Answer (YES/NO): NO